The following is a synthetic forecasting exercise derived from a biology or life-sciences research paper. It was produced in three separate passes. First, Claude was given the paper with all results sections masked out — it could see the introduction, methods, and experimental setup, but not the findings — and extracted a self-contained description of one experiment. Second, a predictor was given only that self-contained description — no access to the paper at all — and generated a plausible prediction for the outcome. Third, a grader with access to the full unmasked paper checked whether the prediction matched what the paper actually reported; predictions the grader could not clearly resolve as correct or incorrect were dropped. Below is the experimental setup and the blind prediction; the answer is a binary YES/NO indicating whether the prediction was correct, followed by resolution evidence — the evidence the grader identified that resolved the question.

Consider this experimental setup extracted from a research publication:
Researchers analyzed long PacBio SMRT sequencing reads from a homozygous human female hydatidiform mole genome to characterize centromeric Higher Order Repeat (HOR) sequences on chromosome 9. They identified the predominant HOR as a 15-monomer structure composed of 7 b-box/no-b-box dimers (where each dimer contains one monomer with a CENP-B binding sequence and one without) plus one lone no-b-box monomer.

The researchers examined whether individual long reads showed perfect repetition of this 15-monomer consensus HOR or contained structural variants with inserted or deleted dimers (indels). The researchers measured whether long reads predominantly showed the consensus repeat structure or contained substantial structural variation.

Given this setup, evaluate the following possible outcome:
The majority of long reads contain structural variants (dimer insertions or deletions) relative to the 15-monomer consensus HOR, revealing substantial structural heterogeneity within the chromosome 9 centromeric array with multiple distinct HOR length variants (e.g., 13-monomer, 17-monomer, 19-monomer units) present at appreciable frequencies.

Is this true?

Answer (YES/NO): YES